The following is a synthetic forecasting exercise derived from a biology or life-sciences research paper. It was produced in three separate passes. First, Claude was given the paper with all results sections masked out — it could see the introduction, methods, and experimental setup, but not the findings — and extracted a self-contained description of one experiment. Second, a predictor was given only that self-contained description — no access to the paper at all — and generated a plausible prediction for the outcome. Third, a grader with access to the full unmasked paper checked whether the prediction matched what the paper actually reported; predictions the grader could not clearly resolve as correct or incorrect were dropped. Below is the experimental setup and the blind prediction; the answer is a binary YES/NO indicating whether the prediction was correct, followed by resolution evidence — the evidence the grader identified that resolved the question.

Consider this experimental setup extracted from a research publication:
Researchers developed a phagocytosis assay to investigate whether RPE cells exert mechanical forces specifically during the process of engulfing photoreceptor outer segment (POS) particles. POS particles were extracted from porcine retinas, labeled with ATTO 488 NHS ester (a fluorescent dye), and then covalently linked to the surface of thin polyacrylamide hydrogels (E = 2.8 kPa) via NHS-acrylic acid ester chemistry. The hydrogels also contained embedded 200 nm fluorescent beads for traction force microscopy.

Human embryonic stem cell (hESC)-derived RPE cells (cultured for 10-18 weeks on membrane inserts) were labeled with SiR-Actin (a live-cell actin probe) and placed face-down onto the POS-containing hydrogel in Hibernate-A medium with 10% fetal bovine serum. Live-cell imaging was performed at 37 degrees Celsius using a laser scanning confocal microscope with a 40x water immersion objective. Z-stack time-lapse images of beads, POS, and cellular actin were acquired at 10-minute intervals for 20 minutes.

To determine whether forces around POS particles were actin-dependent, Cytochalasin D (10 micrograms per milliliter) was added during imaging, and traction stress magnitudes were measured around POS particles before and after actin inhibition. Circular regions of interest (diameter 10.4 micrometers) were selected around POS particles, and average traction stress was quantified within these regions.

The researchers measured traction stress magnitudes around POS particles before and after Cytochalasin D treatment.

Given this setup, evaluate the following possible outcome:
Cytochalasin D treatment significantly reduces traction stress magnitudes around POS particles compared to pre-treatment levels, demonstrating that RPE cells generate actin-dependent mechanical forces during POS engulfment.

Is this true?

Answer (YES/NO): YES